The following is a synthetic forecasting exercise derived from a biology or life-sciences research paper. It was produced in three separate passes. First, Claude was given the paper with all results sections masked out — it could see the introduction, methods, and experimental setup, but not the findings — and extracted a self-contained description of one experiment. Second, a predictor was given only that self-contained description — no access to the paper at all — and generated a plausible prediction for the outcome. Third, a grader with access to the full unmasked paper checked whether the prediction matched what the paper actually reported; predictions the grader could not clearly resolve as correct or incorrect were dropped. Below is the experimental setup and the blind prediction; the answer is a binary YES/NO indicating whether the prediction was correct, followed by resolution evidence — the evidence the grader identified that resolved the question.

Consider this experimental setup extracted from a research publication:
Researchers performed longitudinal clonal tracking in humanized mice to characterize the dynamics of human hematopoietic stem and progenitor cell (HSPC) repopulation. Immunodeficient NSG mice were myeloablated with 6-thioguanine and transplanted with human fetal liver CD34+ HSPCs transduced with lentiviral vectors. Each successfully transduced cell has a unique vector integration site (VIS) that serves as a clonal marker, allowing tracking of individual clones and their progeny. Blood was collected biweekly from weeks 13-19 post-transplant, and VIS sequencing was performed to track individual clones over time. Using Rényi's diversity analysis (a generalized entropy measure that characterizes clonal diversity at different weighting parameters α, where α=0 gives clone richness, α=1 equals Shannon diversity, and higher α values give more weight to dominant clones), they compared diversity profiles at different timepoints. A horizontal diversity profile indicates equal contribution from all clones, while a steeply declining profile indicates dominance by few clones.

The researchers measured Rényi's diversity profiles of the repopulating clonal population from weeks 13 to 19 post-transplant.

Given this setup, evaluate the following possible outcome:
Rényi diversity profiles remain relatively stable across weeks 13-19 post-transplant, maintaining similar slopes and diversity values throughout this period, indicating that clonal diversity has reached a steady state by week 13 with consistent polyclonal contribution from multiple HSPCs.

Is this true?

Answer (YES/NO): NO